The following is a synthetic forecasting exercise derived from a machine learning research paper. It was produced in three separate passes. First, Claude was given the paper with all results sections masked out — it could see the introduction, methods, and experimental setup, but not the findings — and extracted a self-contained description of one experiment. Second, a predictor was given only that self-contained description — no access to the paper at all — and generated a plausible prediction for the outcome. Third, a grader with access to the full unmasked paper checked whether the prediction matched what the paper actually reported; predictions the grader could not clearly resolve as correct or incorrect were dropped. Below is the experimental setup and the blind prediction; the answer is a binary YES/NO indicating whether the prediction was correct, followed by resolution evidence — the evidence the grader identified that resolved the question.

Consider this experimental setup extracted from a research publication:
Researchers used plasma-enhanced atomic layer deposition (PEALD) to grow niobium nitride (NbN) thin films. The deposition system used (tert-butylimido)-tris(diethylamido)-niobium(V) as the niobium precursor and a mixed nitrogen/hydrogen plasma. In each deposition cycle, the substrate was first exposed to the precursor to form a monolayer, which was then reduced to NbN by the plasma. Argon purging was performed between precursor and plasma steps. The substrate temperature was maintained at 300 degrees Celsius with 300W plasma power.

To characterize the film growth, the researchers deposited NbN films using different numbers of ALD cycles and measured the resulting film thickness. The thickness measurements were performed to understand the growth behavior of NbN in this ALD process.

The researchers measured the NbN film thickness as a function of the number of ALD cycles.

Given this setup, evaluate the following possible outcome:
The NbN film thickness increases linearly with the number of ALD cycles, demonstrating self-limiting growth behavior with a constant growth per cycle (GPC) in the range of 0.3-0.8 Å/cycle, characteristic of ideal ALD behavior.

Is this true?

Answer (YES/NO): YES